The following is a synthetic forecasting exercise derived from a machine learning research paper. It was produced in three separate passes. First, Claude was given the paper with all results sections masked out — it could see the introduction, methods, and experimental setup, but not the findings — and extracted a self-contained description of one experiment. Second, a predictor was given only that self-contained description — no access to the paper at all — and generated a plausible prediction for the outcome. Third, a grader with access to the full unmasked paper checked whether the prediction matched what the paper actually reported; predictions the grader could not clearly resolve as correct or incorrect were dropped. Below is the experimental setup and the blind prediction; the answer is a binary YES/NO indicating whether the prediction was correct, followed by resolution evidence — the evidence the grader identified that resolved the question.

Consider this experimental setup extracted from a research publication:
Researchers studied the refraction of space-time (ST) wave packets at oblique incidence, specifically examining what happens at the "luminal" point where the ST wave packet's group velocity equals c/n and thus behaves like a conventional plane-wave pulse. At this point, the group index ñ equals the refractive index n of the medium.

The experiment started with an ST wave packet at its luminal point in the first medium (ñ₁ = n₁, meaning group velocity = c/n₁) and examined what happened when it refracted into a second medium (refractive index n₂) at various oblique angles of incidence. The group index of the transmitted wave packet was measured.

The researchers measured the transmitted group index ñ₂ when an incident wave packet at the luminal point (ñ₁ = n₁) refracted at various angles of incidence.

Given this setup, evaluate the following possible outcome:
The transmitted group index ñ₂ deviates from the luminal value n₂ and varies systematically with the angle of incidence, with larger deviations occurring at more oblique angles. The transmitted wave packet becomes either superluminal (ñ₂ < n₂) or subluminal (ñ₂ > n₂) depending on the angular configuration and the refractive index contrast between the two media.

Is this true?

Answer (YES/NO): NO